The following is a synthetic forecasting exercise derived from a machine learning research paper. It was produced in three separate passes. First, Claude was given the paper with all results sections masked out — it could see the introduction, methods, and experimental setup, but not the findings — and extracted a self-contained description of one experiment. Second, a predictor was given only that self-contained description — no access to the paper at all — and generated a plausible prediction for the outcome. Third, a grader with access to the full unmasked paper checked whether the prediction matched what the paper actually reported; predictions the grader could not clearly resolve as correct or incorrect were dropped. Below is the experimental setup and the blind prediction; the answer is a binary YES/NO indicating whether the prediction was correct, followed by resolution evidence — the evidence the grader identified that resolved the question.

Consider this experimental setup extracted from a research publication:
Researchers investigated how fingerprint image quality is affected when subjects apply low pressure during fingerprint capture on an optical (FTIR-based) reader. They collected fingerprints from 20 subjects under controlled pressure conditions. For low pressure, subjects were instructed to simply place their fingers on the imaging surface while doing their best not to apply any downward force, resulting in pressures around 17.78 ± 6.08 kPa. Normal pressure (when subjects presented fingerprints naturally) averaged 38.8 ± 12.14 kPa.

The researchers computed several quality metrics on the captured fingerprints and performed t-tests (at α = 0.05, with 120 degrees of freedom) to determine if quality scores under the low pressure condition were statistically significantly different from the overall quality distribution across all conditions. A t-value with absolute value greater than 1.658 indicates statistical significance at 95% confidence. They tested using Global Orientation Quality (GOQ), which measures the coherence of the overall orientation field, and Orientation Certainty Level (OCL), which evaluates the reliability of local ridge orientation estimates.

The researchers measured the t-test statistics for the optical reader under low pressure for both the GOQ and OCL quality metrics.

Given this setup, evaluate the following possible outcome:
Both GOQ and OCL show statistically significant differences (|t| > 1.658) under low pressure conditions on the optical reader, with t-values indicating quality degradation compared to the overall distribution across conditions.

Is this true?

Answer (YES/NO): YES